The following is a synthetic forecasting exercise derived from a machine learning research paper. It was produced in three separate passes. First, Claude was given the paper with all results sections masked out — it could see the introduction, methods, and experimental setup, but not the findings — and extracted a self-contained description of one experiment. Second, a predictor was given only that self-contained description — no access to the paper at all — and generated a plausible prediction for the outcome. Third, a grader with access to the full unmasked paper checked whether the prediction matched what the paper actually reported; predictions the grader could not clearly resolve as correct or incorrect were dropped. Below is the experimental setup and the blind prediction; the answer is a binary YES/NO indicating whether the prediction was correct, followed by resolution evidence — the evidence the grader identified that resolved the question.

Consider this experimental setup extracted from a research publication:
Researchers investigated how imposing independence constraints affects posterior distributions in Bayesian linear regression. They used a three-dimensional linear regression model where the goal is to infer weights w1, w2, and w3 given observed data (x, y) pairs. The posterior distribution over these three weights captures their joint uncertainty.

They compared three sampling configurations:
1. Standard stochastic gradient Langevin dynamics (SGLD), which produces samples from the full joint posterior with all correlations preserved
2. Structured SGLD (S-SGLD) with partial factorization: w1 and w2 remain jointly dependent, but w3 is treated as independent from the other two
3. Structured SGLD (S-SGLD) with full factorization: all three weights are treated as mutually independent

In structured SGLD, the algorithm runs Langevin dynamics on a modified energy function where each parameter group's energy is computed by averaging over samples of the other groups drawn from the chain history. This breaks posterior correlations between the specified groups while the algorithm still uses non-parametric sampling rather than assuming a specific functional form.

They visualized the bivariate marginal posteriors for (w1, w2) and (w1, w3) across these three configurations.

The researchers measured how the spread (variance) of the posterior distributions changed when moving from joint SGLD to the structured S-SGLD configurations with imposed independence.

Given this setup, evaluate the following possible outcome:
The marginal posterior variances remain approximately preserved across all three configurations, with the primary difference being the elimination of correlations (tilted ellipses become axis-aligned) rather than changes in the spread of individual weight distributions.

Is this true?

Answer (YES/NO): NO